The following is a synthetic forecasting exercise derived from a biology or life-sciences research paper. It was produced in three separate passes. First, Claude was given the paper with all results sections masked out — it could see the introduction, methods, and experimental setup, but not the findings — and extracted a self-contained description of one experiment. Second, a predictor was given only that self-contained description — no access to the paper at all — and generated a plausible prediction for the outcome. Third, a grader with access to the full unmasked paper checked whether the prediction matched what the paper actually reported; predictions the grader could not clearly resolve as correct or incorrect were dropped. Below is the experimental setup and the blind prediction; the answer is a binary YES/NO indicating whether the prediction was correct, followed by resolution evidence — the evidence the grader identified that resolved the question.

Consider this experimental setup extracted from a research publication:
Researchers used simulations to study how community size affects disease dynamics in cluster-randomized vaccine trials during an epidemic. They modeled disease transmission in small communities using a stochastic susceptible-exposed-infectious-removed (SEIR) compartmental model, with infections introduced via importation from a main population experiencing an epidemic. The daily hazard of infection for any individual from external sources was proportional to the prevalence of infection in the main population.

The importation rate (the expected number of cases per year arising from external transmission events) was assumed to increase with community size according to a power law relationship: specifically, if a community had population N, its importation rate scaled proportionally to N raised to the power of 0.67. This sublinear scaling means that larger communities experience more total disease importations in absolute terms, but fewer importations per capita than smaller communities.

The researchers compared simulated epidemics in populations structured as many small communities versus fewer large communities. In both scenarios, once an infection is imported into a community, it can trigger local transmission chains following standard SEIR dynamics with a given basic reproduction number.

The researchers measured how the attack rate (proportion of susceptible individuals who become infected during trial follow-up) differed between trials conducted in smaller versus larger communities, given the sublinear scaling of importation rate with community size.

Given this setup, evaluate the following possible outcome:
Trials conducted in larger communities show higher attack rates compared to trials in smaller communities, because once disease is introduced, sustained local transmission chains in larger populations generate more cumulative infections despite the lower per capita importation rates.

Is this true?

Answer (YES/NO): YES